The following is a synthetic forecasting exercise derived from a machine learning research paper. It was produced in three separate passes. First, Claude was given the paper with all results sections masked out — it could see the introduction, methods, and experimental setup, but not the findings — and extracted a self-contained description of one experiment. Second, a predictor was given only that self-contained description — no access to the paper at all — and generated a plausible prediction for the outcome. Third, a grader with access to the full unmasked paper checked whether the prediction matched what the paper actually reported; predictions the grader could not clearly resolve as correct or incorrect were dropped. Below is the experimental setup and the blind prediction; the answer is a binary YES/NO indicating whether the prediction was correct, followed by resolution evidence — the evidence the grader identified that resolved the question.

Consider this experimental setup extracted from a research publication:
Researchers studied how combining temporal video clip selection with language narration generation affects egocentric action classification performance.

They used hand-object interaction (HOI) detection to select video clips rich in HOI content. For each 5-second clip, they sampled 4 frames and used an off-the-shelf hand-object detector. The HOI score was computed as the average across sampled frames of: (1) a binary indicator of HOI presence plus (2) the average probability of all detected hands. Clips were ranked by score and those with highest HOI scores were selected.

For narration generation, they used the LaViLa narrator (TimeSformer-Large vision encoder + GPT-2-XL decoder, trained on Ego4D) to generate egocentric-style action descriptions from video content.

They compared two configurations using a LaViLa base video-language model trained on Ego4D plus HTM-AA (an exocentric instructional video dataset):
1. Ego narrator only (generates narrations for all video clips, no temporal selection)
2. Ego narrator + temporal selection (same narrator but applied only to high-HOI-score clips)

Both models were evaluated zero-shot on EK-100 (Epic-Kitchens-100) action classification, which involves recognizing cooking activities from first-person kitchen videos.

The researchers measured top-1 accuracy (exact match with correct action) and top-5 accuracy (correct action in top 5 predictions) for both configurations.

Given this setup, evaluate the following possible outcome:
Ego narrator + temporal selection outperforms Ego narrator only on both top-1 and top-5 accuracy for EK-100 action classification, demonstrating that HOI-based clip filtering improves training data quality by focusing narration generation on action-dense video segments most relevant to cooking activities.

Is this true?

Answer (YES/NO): NO